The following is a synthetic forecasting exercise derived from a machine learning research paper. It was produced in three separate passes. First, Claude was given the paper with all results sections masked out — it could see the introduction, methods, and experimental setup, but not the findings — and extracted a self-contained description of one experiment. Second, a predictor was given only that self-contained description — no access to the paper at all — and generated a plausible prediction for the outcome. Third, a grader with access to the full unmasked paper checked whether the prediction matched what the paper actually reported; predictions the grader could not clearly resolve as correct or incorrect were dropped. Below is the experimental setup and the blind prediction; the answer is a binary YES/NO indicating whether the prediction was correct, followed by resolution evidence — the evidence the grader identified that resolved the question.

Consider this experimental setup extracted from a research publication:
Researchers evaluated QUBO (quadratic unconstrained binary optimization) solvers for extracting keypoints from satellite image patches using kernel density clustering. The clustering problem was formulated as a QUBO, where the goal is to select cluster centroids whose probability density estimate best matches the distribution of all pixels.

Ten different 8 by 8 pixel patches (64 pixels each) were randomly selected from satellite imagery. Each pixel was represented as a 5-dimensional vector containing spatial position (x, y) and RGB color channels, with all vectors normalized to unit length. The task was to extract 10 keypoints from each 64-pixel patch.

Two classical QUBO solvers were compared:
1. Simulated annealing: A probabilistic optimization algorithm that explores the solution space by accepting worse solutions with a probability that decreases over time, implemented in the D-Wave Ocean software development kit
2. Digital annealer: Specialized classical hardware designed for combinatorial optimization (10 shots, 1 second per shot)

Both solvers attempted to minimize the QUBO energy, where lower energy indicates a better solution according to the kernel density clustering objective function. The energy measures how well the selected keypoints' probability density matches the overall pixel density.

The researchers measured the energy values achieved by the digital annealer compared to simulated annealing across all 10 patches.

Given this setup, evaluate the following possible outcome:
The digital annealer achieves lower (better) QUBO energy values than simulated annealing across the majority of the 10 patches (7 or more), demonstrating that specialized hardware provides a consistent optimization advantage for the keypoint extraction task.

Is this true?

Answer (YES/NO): YES